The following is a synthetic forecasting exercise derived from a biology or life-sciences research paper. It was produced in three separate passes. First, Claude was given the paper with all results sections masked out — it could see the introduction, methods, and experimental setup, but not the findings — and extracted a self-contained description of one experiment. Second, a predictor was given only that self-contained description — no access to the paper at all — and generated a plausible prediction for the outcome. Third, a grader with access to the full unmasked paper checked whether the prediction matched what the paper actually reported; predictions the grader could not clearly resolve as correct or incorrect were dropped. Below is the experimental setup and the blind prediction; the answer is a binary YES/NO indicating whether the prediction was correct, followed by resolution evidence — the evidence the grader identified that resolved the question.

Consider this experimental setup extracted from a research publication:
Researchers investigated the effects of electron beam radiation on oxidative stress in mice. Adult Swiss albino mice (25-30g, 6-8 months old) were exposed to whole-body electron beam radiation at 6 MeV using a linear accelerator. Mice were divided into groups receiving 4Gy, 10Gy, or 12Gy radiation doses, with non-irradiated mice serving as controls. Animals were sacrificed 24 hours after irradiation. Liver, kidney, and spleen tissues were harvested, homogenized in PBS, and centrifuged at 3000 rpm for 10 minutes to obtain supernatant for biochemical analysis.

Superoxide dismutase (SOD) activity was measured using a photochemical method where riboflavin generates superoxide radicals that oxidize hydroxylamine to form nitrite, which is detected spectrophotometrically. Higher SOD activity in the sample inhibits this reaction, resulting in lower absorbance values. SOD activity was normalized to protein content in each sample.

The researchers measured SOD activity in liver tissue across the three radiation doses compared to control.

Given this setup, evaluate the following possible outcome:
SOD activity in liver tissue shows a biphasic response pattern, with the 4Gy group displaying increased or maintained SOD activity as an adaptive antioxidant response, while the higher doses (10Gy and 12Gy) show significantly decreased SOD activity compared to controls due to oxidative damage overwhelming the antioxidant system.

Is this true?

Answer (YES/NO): YES